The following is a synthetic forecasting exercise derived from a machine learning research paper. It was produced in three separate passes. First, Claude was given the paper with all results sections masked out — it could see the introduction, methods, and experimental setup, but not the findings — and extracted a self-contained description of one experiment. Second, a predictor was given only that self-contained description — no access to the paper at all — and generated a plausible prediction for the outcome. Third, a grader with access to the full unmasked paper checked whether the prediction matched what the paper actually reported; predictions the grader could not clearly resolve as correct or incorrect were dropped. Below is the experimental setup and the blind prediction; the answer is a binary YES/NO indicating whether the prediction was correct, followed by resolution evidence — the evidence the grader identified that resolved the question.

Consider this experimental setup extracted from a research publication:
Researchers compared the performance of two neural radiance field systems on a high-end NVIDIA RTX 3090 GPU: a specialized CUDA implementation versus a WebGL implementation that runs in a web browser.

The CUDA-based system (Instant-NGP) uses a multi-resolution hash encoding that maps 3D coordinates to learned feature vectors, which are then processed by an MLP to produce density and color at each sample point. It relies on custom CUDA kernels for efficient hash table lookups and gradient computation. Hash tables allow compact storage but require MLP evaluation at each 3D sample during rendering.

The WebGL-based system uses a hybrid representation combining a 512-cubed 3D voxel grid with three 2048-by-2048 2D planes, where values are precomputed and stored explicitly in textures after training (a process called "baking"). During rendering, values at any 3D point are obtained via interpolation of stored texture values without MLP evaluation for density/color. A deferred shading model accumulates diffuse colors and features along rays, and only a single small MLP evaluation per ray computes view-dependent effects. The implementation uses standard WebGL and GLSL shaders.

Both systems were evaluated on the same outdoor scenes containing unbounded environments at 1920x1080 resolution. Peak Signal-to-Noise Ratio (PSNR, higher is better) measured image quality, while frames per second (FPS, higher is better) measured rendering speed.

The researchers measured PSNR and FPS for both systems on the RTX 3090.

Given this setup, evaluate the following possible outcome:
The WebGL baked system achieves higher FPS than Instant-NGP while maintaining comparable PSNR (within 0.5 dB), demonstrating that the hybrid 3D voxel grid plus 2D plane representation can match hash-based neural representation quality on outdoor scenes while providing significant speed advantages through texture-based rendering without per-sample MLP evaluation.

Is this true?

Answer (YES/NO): YES